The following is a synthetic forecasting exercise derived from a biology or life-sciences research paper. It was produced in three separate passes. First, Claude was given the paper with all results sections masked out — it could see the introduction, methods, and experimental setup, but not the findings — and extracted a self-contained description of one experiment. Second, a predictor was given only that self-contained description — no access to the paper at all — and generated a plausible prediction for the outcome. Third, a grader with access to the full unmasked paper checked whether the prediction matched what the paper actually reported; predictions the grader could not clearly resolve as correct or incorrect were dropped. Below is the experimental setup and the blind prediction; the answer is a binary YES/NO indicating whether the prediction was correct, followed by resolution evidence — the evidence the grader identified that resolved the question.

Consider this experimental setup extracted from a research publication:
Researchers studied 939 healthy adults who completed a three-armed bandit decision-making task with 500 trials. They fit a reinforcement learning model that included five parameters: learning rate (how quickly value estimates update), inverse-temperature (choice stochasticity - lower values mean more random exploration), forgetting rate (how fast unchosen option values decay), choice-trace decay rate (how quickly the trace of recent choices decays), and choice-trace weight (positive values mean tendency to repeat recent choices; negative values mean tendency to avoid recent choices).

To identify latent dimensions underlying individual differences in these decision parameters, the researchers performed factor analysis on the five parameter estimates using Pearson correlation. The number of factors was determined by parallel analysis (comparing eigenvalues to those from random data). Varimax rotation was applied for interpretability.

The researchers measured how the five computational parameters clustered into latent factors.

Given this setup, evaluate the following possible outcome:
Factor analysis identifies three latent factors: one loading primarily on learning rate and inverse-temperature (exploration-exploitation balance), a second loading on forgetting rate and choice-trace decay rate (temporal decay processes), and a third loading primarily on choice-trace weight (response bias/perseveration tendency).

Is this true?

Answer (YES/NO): NO